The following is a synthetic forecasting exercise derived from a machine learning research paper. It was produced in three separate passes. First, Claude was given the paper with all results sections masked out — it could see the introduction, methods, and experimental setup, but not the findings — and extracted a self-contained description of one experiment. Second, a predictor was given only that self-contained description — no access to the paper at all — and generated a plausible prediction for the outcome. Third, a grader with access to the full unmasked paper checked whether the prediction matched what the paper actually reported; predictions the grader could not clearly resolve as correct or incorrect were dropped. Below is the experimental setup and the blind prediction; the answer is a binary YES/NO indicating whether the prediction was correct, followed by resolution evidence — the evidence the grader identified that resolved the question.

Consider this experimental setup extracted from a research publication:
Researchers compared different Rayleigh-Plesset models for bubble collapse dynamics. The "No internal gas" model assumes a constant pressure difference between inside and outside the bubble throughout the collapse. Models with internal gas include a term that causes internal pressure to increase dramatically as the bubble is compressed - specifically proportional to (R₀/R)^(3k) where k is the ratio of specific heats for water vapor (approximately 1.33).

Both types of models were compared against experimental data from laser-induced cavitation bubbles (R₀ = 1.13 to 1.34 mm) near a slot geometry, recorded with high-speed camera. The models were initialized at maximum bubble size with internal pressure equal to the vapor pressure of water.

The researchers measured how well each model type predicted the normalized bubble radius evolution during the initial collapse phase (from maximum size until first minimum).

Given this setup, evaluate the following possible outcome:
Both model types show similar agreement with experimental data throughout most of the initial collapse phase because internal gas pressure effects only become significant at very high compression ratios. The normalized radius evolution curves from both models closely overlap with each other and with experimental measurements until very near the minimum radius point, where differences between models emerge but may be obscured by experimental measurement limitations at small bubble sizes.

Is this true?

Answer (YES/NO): YES